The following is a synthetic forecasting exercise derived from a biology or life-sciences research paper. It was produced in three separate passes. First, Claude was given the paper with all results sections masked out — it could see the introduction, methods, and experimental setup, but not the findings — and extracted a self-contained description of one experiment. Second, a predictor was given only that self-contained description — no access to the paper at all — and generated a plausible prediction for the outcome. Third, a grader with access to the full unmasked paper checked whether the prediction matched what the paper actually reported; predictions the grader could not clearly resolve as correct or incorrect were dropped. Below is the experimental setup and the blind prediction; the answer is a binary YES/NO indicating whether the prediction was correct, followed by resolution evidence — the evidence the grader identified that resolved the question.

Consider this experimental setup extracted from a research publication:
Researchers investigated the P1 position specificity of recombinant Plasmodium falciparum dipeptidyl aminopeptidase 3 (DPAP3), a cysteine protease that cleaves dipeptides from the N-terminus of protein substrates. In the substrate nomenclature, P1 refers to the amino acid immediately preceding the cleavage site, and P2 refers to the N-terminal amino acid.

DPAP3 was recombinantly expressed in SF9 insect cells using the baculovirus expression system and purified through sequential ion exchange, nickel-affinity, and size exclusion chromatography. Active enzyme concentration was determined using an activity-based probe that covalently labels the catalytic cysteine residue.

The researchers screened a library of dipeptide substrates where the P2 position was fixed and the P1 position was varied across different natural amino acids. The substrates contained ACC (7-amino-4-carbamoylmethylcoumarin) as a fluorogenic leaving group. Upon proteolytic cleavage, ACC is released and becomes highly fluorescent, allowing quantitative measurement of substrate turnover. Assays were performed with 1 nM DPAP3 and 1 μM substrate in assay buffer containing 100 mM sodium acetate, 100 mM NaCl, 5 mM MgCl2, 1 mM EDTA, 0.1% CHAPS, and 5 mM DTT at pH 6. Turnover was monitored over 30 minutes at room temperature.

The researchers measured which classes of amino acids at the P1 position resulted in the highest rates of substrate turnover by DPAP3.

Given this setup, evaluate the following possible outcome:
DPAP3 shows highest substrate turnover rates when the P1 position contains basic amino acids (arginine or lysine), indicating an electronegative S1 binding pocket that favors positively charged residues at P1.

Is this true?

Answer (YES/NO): YES